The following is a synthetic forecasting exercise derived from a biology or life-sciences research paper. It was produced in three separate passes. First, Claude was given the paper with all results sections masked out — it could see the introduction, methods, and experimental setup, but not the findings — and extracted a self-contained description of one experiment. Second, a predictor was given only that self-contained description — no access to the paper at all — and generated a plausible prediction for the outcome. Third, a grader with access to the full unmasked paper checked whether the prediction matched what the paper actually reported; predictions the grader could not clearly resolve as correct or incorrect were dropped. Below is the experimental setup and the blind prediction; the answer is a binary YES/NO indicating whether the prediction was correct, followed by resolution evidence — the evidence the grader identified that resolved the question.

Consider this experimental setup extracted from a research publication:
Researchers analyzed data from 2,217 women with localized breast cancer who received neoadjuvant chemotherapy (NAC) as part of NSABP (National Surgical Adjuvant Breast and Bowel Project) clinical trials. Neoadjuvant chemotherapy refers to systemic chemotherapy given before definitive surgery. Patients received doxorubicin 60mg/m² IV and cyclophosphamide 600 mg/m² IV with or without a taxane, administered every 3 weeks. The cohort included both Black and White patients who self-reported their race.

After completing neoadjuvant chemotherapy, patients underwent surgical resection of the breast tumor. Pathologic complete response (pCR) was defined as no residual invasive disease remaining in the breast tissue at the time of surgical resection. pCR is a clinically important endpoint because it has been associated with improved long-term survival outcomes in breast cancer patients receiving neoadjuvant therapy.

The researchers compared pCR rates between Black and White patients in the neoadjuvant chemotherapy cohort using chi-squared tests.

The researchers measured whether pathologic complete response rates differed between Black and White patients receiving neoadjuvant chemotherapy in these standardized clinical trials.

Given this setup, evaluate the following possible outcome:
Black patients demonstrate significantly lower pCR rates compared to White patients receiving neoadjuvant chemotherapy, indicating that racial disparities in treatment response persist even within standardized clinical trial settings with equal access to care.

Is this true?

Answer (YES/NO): NO